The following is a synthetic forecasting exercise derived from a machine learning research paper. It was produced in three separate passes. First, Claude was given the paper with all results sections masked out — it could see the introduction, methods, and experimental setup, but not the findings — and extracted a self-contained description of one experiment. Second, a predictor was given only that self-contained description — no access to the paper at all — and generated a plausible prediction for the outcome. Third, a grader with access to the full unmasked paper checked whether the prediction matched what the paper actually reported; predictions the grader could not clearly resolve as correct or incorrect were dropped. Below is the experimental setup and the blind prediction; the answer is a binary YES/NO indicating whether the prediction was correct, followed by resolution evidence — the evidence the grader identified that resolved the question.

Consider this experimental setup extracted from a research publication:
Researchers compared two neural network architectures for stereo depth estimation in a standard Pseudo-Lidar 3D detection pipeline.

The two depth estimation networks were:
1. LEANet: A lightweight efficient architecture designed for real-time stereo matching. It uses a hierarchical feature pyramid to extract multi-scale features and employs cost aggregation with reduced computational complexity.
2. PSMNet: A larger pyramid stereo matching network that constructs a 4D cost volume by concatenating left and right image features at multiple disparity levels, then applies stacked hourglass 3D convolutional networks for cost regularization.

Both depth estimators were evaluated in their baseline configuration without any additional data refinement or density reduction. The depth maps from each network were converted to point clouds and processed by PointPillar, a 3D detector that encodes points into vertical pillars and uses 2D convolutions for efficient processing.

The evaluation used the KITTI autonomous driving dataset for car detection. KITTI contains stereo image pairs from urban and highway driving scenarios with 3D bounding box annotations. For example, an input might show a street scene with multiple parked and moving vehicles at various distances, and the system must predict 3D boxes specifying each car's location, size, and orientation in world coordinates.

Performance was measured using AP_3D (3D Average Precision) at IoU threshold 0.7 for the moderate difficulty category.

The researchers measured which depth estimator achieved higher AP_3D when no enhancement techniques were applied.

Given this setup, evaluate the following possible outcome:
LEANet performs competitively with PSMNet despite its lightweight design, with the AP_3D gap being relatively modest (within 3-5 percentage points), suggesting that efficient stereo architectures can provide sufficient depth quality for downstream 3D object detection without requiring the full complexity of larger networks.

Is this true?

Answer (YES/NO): NO